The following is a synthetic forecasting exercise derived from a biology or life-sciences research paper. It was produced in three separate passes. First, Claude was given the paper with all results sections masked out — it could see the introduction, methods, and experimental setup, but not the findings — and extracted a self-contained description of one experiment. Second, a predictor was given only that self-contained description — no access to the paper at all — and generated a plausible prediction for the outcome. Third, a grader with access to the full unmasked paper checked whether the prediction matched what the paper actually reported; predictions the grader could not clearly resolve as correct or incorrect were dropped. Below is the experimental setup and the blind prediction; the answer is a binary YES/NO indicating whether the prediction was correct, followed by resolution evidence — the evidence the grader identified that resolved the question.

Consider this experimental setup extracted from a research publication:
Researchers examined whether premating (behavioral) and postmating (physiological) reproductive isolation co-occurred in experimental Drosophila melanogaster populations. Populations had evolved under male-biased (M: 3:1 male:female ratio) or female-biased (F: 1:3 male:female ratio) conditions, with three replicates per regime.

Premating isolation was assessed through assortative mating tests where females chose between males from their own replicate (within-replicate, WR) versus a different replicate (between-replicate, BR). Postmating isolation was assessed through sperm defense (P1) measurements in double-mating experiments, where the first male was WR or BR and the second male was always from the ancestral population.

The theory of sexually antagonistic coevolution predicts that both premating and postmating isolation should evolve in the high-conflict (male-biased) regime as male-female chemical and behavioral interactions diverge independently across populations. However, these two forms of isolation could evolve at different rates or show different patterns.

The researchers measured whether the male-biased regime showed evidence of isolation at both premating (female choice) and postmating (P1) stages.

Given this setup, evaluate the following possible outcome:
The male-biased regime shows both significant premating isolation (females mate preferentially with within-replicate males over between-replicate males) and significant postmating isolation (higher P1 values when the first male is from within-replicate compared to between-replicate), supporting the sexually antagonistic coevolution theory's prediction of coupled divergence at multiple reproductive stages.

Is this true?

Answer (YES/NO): YES